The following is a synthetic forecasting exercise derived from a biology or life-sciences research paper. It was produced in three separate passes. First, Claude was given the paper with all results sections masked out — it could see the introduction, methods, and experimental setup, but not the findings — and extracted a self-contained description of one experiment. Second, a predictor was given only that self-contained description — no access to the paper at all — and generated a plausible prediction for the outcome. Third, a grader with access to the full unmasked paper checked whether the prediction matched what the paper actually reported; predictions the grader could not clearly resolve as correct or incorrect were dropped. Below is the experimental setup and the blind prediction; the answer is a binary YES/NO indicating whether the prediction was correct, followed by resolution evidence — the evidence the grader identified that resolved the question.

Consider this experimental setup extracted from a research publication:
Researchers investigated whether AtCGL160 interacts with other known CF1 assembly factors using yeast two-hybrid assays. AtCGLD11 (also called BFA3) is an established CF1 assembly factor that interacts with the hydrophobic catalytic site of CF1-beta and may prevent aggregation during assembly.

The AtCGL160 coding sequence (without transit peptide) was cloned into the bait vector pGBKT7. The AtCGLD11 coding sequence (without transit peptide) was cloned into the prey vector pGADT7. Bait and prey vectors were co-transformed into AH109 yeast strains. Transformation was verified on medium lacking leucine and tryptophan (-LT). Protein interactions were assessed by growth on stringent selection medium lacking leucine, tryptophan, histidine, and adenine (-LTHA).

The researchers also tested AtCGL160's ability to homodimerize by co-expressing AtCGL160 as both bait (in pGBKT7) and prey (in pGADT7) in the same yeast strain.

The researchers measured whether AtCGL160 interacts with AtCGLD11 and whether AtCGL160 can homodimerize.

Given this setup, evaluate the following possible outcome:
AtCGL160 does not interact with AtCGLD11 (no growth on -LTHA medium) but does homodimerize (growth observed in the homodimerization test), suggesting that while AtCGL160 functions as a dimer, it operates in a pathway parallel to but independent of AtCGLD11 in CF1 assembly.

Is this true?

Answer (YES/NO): NO